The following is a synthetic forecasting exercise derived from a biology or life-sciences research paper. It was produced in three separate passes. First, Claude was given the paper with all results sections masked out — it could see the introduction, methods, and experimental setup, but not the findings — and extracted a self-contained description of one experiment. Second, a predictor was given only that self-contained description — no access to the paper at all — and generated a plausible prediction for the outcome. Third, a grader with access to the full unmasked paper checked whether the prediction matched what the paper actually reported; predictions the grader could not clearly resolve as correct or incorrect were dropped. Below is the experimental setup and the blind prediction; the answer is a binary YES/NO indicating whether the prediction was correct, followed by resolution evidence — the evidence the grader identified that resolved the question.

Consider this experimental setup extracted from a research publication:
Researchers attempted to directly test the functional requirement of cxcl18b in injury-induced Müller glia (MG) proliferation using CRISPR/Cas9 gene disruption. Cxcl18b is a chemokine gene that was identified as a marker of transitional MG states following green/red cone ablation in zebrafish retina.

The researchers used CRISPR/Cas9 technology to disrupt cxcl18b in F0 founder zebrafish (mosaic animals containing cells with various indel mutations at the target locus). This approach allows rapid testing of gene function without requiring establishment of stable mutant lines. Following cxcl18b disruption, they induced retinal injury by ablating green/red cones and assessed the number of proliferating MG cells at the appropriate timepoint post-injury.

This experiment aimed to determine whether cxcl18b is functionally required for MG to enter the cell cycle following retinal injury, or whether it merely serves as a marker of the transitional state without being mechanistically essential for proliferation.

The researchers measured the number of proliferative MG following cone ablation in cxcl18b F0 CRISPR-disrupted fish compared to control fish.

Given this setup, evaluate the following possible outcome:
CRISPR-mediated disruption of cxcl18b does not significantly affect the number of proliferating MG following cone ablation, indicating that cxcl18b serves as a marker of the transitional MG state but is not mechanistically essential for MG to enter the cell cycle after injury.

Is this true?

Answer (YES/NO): YES